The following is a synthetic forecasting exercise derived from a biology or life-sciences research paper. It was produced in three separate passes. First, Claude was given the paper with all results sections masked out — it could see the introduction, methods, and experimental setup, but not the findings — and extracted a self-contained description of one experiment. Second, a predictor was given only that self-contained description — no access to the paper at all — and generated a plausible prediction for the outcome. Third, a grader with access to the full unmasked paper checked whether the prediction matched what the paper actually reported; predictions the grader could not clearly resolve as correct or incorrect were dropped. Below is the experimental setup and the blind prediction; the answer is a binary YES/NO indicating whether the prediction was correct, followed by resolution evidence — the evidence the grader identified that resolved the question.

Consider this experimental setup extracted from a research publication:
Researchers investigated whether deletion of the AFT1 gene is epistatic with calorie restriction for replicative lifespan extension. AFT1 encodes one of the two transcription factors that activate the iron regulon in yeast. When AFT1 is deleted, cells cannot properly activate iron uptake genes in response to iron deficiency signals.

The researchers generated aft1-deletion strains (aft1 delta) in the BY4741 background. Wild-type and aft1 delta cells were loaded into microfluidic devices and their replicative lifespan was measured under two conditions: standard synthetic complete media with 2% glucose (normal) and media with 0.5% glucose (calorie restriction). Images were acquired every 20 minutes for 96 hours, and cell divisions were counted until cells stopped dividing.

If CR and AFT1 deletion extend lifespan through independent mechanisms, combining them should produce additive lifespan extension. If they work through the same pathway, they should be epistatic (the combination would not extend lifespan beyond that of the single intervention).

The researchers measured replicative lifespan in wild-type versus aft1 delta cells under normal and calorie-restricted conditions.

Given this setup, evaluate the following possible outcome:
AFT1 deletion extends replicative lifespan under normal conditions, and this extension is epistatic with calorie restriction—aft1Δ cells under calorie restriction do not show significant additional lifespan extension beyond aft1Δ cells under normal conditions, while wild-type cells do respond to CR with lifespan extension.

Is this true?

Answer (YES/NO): YES